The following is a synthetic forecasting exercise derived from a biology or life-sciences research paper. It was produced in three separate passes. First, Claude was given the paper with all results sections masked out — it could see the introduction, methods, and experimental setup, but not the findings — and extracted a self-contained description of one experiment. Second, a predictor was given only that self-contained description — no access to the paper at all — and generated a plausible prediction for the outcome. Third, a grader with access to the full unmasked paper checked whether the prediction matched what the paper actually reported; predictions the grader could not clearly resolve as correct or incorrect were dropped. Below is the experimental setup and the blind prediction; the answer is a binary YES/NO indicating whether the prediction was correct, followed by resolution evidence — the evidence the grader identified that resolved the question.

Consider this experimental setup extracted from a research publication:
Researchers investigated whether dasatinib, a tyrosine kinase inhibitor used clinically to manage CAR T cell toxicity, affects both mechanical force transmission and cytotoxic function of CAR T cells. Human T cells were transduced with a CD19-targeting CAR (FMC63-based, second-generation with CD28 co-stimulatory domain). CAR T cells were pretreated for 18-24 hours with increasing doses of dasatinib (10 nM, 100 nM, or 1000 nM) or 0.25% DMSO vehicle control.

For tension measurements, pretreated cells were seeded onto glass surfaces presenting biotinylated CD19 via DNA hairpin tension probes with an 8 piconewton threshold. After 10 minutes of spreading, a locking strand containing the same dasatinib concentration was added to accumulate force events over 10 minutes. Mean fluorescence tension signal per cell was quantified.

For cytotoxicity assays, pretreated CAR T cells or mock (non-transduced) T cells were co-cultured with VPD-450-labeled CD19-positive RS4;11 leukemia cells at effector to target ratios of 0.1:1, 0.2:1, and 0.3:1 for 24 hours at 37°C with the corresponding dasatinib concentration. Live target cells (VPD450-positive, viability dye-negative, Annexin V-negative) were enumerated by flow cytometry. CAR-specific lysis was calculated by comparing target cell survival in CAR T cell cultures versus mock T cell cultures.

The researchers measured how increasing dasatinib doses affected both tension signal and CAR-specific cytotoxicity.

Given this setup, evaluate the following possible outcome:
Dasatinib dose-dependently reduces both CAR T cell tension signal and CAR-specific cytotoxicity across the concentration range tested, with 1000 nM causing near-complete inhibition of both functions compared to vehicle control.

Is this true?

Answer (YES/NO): YES